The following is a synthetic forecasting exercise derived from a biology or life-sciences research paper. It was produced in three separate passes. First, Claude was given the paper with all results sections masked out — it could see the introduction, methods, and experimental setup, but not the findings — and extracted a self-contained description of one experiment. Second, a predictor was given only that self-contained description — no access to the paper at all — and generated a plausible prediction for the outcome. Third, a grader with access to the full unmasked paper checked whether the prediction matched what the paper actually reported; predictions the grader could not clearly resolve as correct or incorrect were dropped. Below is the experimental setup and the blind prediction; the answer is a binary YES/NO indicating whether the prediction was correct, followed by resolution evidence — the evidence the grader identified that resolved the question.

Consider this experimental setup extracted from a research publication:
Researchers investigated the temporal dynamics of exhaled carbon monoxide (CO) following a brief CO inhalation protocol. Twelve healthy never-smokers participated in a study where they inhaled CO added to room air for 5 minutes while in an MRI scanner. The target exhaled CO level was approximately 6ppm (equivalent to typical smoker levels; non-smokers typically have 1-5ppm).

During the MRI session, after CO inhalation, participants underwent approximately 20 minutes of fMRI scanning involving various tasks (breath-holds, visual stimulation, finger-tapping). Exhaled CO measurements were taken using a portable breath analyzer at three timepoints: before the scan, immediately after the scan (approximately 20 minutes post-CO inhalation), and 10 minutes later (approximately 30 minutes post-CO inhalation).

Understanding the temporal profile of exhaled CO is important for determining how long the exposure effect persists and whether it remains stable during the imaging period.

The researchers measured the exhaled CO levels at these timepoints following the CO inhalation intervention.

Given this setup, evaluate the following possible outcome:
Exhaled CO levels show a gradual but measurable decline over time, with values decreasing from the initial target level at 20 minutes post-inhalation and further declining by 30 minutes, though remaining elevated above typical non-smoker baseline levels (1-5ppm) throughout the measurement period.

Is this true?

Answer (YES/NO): NO